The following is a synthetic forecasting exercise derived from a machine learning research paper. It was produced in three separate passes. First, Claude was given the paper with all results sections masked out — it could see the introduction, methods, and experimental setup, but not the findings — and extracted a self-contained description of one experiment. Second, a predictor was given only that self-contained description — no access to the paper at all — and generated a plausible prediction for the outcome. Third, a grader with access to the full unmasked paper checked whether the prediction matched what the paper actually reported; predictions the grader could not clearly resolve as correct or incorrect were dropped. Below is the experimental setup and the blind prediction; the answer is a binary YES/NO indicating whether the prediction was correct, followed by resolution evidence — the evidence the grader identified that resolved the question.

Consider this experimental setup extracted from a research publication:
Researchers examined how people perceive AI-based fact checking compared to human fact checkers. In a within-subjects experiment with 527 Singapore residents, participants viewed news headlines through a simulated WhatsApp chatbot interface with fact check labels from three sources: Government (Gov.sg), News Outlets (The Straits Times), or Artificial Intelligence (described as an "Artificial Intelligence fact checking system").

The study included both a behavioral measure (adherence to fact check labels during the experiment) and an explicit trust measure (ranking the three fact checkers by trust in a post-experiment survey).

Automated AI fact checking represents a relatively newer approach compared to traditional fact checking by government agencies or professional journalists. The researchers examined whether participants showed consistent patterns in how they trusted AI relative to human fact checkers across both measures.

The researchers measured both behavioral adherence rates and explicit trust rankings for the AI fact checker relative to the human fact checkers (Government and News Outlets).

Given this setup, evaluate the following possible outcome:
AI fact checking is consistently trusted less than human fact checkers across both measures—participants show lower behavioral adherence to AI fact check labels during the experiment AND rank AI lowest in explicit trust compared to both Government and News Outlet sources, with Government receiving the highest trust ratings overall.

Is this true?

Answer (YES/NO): NO